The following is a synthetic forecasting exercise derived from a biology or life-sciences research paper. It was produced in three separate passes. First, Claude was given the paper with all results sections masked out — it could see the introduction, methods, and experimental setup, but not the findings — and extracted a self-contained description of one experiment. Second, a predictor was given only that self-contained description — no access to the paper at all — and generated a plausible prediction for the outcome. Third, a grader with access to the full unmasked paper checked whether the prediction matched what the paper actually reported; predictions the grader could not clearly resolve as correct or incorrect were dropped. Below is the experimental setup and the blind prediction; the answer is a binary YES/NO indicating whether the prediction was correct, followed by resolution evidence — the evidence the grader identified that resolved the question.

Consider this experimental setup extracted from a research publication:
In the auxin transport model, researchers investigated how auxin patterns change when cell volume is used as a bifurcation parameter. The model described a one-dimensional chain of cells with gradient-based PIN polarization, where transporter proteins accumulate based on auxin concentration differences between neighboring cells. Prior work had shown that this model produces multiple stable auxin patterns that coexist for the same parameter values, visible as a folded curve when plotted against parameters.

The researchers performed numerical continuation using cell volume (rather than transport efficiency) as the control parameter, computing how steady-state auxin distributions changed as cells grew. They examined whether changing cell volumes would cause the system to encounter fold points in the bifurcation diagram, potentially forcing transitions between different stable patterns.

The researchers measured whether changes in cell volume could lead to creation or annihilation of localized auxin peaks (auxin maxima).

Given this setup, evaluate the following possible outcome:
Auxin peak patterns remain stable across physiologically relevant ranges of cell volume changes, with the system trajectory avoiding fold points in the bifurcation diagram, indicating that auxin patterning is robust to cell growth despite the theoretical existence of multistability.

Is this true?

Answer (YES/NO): NO